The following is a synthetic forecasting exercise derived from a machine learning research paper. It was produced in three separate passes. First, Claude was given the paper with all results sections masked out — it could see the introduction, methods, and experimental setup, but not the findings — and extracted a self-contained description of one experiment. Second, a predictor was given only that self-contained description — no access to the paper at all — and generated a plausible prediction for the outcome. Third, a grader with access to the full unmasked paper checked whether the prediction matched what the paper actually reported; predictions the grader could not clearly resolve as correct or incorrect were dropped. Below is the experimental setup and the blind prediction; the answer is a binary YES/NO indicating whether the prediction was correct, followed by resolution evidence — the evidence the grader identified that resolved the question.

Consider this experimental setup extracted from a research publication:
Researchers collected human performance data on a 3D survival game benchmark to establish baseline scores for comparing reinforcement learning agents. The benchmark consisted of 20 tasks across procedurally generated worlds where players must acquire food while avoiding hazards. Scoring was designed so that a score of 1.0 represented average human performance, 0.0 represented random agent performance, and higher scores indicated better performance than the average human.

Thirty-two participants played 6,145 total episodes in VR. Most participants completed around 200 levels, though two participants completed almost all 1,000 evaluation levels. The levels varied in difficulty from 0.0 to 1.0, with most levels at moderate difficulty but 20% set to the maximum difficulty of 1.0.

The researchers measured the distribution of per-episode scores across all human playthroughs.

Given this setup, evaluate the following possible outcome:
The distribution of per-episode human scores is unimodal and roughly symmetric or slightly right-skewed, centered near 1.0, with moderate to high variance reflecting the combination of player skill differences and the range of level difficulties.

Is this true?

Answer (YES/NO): NO